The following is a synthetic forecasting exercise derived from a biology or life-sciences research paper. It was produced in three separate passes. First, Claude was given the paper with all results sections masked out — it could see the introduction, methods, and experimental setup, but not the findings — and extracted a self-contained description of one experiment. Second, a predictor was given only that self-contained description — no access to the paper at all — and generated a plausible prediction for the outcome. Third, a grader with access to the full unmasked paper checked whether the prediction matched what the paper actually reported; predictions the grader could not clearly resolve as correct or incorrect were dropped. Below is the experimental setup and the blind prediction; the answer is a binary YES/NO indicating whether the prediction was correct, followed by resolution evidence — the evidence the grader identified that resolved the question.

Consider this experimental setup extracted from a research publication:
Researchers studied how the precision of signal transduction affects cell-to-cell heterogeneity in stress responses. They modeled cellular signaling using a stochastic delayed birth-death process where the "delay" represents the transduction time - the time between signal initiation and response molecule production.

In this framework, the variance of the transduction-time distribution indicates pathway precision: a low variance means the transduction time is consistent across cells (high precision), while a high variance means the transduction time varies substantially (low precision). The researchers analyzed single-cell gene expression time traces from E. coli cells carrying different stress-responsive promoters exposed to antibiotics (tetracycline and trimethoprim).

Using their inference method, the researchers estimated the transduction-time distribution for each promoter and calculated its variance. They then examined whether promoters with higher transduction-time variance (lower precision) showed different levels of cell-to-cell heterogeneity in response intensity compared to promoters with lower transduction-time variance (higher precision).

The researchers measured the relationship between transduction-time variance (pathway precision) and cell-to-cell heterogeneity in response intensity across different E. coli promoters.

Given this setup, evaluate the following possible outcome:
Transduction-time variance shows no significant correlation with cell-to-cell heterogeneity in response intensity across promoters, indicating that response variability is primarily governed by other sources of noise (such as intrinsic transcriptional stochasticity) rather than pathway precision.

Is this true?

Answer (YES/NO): YES